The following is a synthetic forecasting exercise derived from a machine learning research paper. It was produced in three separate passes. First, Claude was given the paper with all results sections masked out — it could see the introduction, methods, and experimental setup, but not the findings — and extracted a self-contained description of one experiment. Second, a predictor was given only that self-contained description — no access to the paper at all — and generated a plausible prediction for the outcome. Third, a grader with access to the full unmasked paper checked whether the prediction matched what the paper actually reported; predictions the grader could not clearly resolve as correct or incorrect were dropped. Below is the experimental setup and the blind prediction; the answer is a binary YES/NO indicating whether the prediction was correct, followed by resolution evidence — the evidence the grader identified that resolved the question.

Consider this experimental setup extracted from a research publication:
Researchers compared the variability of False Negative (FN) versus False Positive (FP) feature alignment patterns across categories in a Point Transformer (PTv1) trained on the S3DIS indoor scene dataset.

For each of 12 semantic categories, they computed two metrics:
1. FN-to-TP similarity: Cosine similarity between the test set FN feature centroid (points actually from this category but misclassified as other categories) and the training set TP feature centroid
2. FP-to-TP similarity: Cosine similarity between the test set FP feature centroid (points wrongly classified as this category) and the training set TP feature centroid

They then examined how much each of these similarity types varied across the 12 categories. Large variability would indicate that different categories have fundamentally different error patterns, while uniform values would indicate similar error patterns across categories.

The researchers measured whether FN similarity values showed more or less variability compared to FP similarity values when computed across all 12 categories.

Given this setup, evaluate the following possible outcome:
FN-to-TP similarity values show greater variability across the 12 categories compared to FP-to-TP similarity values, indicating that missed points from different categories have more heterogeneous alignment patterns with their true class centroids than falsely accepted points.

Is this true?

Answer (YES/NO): YES